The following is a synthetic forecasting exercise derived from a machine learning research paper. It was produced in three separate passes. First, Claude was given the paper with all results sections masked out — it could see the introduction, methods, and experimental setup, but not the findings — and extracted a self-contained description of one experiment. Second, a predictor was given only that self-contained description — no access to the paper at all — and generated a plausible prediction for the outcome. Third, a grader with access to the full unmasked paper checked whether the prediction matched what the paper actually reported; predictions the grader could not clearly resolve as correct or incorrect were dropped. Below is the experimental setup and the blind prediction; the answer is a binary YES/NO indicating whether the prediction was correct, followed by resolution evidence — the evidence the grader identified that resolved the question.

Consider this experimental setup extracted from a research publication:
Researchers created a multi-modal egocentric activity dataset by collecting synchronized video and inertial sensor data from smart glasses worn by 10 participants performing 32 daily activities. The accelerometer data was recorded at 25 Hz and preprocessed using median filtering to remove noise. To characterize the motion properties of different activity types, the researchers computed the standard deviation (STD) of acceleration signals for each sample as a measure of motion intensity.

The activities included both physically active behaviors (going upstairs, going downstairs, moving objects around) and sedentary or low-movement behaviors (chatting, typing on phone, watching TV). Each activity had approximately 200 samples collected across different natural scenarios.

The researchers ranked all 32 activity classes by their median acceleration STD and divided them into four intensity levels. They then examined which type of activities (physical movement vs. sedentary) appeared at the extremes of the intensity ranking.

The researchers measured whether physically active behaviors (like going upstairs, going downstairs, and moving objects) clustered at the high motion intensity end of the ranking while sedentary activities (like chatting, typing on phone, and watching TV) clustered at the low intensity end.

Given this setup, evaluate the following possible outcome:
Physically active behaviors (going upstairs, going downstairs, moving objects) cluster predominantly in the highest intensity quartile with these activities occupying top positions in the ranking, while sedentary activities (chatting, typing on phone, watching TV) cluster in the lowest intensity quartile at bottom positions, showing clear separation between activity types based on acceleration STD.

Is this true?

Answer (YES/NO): YES